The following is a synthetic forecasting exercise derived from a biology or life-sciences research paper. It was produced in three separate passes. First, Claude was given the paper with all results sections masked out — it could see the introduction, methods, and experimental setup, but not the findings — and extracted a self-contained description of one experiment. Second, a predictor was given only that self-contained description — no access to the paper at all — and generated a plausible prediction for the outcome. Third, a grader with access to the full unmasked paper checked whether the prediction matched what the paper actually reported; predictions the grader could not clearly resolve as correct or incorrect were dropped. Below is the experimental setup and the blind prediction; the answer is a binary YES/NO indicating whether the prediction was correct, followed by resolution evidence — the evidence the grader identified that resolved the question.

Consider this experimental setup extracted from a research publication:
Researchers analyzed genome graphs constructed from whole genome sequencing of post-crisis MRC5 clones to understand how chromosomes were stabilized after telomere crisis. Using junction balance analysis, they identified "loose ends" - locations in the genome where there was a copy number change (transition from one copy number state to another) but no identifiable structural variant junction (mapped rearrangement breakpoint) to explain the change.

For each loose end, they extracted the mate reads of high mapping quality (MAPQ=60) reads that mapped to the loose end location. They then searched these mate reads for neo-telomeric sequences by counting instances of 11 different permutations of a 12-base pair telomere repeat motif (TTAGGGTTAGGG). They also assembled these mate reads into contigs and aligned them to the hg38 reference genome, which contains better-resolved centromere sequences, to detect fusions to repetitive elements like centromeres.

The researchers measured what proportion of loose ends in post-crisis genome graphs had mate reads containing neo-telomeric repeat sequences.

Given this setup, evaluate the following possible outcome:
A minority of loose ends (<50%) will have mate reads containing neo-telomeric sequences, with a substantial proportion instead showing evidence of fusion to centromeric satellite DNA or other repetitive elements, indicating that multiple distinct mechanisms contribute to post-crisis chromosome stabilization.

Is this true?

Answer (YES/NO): NO